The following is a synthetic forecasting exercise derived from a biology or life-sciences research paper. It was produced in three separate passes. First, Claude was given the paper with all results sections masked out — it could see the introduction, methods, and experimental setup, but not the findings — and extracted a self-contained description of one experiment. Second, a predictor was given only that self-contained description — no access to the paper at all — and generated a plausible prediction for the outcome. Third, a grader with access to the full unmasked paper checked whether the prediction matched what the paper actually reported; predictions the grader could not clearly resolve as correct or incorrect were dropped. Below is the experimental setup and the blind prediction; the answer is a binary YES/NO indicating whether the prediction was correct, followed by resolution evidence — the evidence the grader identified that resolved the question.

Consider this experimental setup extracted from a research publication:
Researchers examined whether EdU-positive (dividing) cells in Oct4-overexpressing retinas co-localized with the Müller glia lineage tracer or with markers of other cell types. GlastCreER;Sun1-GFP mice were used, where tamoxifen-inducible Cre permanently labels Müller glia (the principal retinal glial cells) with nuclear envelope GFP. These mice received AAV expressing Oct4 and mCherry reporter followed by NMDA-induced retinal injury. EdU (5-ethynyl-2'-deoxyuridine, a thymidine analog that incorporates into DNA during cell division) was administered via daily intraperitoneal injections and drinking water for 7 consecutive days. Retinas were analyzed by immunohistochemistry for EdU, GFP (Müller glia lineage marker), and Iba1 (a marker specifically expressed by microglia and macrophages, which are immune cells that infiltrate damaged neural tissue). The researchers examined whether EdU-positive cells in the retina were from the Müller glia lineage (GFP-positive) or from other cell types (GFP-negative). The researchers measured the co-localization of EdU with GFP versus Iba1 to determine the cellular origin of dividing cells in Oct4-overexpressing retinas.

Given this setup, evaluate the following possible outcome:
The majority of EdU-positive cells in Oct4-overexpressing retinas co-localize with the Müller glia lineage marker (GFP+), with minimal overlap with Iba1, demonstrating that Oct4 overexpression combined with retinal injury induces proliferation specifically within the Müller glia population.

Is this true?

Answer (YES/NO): NO